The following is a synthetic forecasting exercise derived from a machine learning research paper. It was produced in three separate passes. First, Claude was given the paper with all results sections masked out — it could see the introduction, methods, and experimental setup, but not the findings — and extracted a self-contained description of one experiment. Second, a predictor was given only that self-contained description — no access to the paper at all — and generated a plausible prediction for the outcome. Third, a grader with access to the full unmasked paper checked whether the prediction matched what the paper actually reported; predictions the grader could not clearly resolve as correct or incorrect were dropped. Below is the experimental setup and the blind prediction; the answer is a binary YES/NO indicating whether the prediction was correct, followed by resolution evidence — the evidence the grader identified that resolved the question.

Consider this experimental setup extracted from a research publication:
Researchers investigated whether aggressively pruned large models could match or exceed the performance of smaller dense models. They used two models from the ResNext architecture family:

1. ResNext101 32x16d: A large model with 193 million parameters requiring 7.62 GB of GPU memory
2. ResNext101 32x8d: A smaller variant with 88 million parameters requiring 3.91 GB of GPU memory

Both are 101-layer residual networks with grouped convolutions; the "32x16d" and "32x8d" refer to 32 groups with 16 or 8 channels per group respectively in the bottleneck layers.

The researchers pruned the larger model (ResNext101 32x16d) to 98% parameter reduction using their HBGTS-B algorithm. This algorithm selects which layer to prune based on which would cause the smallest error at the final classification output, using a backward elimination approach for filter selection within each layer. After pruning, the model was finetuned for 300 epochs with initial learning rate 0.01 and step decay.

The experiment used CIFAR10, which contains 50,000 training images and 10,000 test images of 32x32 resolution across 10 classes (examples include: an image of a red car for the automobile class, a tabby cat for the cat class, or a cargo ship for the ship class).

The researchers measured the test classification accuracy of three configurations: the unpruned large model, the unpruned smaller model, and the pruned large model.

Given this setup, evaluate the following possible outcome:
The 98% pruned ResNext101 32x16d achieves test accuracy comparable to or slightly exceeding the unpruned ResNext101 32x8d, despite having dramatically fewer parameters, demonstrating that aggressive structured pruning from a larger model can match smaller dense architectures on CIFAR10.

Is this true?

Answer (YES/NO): YES